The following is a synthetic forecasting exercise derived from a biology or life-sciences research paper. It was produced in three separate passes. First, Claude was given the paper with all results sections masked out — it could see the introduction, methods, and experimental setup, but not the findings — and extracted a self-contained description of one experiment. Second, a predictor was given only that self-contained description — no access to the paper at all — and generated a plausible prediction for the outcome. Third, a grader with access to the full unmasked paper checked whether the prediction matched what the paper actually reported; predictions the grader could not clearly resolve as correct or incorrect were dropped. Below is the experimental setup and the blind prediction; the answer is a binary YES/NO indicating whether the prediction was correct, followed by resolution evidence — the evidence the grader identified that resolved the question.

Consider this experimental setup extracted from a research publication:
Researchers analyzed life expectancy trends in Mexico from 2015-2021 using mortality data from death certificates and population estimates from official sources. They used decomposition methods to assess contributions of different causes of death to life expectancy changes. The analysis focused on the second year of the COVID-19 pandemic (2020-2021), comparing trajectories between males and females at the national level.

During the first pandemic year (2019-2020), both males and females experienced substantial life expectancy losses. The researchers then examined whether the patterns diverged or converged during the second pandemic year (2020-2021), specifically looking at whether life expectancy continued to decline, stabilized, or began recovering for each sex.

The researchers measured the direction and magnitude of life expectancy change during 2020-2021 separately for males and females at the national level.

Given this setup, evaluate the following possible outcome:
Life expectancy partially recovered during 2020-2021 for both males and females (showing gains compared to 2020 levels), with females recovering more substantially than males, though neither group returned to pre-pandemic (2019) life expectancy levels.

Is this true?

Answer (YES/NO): NO